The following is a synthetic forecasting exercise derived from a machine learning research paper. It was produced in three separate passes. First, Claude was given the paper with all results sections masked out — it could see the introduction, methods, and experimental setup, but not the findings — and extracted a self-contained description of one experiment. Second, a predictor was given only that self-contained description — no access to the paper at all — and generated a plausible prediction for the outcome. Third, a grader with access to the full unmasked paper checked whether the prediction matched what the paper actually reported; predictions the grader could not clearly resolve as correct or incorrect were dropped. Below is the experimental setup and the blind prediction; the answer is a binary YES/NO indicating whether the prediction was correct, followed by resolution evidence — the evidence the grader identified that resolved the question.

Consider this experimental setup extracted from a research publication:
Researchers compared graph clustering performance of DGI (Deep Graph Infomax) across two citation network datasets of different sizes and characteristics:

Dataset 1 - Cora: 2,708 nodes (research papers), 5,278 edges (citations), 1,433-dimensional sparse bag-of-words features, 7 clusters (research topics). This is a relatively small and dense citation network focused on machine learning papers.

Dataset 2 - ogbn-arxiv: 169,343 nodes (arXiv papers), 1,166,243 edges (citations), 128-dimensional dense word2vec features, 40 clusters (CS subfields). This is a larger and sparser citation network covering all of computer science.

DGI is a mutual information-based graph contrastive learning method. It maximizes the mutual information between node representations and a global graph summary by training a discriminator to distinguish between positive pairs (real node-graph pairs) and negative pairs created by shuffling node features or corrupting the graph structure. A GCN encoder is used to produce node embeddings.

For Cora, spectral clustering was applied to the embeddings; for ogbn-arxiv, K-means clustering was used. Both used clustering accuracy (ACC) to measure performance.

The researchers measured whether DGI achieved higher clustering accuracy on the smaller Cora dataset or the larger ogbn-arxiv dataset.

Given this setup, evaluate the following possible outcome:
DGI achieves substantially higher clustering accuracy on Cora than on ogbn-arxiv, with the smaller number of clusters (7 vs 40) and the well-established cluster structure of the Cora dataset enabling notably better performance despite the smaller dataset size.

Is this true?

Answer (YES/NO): YES